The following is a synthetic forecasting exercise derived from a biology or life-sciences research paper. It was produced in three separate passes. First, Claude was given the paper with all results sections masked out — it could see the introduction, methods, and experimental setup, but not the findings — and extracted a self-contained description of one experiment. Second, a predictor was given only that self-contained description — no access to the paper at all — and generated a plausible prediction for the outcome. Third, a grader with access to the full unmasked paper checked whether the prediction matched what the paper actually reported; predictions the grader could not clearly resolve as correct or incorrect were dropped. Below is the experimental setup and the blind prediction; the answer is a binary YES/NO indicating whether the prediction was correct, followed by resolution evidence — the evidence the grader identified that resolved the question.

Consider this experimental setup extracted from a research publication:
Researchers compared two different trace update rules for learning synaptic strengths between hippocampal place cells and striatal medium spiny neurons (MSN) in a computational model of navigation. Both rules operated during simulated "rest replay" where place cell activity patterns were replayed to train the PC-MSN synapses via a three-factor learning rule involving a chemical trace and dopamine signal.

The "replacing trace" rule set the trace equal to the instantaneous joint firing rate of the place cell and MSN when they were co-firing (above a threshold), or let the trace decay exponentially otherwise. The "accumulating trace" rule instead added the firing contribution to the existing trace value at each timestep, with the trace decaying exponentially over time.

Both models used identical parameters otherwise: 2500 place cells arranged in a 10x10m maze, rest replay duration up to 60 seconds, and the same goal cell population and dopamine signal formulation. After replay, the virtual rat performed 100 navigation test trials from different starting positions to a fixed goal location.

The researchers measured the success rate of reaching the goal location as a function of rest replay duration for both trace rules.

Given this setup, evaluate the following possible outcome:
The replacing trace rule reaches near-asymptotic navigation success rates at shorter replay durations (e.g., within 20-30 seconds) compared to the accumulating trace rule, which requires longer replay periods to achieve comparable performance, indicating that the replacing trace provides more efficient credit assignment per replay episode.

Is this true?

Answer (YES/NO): NO